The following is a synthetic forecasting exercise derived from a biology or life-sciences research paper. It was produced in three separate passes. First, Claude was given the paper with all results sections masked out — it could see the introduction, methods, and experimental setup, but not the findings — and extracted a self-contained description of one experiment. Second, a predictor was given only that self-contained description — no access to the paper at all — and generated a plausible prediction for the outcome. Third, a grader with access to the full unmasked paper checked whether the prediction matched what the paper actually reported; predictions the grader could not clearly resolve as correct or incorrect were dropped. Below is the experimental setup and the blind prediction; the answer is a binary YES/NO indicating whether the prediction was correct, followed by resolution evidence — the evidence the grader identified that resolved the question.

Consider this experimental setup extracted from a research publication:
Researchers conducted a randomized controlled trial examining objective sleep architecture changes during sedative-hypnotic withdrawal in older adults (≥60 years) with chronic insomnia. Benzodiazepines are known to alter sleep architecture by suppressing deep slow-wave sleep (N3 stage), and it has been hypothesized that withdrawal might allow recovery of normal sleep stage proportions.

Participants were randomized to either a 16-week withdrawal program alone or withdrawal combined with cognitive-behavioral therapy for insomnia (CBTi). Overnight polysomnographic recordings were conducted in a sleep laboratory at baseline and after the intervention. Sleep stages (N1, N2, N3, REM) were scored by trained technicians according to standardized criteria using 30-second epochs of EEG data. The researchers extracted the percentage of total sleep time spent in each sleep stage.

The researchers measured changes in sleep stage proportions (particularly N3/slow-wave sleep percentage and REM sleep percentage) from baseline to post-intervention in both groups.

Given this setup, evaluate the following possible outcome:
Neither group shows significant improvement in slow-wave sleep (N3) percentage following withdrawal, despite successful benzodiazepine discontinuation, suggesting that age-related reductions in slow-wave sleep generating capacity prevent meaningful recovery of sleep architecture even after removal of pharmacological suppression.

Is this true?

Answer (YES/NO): NO